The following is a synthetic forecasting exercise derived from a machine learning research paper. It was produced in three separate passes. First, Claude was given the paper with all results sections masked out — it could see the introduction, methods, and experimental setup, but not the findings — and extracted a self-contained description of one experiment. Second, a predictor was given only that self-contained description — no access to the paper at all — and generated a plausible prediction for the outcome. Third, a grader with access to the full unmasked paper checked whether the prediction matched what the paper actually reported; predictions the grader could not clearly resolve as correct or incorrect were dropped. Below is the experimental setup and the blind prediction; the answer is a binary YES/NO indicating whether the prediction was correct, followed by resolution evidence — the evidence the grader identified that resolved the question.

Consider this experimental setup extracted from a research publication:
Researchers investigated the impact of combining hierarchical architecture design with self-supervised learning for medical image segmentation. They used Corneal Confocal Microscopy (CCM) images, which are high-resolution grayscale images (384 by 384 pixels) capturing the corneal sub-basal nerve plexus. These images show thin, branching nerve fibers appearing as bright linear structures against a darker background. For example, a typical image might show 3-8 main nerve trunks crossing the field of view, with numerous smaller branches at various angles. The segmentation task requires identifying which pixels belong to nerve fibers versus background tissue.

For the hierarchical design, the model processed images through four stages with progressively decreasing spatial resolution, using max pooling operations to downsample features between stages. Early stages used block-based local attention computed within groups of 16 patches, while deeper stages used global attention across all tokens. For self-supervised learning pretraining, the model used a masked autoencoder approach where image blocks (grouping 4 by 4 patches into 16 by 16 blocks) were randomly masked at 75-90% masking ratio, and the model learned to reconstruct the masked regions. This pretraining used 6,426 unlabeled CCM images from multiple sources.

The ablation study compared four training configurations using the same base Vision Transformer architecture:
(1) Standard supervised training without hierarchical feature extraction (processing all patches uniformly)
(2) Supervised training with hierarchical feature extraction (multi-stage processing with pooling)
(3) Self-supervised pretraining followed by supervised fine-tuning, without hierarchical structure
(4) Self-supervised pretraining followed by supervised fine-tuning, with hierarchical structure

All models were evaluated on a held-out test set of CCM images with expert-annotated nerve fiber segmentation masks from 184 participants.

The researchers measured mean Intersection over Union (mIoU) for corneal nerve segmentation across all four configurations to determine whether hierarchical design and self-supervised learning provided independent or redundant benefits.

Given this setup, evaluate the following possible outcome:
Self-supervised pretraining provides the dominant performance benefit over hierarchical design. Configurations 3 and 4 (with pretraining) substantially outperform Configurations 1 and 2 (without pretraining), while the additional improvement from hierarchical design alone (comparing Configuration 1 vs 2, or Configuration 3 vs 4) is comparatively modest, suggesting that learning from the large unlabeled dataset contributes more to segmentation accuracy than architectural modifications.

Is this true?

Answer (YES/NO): NO